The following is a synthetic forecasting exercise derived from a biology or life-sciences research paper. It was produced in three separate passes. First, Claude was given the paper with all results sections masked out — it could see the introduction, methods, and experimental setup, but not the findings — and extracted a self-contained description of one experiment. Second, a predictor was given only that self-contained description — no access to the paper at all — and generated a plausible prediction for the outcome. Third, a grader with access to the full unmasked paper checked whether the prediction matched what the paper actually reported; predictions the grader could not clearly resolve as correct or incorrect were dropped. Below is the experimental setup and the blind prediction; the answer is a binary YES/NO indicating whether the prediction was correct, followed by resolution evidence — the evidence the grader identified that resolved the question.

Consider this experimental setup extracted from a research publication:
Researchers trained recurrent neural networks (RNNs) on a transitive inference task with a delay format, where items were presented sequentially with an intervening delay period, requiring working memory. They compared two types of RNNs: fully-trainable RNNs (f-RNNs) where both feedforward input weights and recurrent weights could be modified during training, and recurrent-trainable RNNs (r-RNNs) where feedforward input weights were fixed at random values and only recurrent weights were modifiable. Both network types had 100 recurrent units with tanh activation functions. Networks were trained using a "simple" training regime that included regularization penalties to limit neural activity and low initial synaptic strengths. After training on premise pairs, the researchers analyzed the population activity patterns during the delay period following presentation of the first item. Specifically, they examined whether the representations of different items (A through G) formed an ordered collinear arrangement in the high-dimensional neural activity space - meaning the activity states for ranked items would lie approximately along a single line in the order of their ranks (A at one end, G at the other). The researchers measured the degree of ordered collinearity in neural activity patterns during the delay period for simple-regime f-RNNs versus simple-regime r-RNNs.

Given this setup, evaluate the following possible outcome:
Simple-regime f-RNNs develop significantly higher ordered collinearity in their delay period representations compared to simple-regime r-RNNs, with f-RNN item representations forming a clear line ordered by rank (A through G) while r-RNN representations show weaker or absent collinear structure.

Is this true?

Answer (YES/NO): YES